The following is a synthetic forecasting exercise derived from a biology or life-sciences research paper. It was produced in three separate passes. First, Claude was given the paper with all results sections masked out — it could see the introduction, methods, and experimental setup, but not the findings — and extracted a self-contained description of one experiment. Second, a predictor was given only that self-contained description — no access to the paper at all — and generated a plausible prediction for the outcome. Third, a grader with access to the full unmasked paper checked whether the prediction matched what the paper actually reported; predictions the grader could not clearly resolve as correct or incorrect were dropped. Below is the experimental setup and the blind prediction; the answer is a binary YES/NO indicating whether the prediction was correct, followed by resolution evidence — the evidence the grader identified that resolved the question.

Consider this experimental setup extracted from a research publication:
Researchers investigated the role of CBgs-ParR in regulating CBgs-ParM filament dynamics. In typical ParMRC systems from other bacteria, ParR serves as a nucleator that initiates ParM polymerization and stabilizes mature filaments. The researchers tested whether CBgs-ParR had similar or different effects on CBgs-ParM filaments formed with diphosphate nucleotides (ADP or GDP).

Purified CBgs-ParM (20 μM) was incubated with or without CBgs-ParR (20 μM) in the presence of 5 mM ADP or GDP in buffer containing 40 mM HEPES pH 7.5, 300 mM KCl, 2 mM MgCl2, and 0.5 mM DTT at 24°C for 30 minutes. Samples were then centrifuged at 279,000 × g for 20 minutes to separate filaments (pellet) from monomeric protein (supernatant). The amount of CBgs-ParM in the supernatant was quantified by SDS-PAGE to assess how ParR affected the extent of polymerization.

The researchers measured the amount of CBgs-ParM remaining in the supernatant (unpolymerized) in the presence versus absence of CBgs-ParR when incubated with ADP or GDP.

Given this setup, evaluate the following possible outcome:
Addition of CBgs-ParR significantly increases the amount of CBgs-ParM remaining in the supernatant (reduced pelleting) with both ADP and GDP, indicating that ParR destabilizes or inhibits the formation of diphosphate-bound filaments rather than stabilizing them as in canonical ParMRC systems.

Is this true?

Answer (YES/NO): YES